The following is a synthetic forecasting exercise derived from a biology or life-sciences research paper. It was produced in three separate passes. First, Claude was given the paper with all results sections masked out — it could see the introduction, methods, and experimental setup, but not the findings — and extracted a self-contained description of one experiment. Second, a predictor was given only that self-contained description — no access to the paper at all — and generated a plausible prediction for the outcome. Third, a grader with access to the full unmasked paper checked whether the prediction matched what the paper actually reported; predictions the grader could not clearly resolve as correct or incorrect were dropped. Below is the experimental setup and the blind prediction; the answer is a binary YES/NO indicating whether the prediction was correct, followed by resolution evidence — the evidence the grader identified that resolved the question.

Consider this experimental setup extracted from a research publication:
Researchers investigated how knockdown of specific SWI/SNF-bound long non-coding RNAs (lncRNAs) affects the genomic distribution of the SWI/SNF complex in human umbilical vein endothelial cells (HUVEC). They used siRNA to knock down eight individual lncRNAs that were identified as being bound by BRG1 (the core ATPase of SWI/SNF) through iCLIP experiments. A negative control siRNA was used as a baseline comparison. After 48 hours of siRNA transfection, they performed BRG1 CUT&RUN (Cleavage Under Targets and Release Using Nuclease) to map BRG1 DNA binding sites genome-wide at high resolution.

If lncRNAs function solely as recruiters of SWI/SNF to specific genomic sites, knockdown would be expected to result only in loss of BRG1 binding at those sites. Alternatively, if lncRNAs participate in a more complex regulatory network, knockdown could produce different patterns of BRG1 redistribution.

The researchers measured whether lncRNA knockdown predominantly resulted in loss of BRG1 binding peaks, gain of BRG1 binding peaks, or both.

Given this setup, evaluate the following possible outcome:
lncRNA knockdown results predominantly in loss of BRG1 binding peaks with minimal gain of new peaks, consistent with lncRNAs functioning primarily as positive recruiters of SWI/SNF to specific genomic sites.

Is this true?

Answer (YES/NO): NO